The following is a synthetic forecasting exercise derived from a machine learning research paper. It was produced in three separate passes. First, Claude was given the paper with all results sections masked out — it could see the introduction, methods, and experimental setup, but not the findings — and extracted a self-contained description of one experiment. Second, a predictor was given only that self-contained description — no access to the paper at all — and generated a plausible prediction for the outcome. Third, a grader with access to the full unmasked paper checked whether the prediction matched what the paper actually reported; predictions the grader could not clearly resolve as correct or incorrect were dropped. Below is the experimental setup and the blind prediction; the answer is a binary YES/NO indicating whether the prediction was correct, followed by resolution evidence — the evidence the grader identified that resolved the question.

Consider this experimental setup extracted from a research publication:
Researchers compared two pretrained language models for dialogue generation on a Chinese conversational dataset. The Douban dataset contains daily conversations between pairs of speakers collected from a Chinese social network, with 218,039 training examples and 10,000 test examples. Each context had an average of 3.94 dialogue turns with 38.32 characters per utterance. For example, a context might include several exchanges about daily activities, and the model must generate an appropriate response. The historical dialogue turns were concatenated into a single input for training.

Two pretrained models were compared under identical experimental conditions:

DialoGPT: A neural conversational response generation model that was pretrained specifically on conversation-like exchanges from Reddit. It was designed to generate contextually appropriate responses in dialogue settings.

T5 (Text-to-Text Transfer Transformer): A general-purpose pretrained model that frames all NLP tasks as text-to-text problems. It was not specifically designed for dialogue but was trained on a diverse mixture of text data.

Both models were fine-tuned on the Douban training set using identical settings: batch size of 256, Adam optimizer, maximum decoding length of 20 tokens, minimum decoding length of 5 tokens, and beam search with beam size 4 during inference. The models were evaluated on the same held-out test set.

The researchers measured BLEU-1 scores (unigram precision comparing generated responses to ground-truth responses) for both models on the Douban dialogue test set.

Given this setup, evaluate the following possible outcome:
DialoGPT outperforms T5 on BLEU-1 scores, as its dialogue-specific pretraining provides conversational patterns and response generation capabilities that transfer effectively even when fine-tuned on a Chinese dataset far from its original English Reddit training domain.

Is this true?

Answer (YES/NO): NO